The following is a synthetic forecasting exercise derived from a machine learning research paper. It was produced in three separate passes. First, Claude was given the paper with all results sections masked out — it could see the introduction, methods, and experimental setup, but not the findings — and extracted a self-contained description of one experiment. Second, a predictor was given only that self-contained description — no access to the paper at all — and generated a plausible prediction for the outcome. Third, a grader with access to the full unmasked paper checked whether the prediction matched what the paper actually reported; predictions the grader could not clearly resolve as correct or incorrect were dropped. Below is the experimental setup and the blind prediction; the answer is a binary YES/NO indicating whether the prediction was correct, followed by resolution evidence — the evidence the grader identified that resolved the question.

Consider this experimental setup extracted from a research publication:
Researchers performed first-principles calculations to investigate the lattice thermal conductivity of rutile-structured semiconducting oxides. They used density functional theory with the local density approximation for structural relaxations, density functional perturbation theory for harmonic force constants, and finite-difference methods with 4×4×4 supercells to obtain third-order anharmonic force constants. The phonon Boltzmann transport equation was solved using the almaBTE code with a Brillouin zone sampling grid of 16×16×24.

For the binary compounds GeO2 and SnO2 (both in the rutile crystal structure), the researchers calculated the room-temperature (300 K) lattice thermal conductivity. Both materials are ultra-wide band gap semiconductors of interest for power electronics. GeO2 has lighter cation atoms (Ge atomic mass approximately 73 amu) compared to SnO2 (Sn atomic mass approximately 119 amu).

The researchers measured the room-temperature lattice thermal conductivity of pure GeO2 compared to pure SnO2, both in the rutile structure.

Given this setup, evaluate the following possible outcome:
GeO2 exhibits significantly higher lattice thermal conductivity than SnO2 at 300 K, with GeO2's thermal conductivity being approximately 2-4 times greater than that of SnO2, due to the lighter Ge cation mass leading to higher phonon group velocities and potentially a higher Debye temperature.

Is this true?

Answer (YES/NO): NO